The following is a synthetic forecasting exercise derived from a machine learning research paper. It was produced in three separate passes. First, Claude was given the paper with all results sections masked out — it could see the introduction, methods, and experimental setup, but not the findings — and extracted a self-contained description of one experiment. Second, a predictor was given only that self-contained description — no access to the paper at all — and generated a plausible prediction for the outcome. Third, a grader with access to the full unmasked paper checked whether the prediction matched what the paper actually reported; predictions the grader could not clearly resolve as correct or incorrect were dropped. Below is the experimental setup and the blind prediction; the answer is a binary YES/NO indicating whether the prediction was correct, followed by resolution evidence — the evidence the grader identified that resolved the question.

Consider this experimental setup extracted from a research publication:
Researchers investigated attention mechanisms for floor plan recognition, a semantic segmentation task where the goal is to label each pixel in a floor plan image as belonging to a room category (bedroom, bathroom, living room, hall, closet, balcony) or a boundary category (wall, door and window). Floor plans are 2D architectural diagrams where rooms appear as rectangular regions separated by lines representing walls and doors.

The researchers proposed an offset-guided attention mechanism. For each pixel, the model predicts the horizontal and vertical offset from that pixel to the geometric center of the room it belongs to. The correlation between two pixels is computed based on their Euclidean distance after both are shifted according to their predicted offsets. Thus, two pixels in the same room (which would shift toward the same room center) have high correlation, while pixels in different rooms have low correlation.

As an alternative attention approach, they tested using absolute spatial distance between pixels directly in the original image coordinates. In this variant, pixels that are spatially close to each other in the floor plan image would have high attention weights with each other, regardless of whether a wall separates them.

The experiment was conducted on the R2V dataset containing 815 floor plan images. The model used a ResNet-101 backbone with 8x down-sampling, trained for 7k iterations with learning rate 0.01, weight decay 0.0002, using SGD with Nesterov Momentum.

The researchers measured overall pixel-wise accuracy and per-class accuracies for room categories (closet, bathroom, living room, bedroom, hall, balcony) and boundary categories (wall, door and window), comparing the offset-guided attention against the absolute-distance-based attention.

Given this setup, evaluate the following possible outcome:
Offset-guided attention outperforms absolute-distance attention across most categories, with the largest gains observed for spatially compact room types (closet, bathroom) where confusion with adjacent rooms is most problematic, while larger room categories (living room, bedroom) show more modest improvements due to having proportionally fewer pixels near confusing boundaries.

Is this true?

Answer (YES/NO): NO